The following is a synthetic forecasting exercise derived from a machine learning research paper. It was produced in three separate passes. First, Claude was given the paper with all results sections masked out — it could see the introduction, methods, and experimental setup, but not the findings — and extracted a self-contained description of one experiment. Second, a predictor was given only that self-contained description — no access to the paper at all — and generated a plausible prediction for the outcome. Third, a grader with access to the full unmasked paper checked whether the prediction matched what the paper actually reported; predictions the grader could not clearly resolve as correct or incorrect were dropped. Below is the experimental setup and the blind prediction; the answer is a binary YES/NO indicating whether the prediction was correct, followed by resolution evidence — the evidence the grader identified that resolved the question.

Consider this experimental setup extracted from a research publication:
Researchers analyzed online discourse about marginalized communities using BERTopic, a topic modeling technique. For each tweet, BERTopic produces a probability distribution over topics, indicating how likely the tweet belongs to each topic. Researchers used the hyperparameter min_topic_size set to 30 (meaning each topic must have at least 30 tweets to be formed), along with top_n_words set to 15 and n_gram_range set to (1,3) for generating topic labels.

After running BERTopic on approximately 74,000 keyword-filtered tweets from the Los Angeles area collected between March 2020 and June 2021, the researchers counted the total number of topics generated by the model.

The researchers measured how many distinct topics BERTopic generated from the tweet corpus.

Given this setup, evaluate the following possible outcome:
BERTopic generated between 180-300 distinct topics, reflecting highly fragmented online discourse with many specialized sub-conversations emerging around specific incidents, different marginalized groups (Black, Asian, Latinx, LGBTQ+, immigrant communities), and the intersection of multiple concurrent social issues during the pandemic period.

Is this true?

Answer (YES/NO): YES